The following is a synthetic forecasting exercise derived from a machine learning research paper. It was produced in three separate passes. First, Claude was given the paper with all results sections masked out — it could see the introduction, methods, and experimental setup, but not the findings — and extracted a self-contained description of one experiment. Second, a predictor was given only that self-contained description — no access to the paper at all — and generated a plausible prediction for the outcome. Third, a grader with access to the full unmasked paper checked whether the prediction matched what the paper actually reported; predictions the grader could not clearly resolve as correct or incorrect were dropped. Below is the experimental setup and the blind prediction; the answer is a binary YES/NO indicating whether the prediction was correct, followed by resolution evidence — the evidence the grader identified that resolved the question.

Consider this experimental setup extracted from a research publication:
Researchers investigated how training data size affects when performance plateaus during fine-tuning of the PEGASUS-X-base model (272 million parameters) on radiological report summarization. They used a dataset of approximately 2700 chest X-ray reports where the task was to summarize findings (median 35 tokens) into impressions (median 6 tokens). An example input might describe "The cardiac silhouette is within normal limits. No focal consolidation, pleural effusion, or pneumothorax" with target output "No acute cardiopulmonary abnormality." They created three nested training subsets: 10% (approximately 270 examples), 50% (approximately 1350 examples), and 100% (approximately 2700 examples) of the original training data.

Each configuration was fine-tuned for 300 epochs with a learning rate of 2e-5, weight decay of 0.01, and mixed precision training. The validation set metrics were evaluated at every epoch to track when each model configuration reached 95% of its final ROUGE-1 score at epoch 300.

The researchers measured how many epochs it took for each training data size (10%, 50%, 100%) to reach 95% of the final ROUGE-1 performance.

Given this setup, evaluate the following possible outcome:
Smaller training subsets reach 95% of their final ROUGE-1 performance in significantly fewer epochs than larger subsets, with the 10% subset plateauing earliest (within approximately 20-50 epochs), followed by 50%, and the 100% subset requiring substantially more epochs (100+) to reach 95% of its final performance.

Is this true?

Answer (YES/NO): NO